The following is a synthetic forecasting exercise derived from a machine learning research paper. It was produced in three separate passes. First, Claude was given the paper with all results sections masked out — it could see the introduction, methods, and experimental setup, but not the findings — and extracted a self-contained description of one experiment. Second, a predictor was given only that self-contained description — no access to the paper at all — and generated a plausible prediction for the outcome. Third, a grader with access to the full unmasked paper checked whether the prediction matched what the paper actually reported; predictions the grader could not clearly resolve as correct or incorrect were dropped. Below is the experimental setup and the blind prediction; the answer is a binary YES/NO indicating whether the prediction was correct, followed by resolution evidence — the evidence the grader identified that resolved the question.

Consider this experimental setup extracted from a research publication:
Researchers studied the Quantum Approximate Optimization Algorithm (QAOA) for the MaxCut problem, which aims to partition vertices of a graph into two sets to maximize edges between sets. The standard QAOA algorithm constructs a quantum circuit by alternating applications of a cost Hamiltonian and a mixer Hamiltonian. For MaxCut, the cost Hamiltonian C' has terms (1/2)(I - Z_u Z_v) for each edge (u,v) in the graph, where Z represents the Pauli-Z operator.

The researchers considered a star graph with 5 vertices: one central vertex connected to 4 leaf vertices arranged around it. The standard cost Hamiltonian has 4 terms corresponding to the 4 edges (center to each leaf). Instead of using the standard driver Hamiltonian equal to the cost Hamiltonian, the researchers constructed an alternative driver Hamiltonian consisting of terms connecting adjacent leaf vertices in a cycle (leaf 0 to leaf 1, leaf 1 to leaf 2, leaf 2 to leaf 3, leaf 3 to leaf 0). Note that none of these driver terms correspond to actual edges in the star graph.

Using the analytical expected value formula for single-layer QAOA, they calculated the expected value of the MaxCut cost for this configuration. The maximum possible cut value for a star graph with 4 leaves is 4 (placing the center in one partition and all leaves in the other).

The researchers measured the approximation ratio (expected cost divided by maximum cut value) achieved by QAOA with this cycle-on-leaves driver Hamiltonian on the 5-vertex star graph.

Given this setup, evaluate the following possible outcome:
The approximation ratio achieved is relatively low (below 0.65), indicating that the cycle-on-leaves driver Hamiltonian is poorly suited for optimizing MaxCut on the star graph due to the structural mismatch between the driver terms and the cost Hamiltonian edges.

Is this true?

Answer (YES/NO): YES